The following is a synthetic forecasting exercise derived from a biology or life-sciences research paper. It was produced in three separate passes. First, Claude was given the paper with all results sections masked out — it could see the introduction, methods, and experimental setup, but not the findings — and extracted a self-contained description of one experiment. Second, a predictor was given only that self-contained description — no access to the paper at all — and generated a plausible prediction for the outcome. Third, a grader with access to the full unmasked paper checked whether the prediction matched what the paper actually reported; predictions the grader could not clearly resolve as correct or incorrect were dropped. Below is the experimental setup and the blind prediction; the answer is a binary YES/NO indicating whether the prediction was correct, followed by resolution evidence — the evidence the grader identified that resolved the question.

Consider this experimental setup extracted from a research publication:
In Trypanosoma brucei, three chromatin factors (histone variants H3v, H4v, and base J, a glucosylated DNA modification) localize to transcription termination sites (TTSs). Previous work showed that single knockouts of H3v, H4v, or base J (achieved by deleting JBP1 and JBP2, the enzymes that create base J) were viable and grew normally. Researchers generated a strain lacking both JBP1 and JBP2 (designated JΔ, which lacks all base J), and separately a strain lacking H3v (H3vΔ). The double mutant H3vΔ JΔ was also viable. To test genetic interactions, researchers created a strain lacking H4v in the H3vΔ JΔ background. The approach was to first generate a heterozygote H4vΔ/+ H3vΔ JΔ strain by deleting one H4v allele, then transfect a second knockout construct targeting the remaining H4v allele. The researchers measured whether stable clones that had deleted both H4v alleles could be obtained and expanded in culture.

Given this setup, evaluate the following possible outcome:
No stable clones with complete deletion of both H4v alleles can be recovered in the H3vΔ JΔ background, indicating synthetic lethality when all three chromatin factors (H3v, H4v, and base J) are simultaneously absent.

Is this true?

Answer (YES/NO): YES